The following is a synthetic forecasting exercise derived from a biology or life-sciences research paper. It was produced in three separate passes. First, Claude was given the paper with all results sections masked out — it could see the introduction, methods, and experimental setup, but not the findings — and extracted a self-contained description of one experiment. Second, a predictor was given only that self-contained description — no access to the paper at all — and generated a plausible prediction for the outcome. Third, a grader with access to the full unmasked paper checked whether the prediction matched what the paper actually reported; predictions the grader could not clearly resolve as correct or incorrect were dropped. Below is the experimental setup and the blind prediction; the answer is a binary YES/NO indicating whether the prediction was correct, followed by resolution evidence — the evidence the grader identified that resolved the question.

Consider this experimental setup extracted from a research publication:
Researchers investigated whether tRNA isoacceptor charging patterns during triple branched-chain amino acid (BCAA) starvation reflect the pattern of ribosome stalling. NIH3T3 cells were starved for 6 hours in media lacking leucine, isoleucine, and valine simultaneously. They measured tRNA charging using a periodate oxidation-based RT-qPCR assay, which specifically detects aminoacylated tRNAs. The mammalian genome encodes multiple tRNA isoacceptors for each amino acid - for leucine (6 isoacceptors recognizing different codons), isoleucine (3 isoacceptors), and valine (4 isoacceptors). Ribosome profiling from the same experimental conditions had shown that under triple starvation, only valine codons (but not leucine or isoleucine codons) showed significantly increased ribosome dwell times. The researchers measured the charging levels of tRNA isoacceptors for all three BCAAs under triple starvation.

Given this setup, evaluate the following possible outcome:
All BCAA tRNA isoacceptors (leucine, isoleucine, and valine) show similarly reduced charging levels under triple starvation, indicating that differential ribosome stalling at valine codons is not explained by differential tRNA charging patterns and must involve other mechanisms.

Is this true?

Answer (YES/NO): NO